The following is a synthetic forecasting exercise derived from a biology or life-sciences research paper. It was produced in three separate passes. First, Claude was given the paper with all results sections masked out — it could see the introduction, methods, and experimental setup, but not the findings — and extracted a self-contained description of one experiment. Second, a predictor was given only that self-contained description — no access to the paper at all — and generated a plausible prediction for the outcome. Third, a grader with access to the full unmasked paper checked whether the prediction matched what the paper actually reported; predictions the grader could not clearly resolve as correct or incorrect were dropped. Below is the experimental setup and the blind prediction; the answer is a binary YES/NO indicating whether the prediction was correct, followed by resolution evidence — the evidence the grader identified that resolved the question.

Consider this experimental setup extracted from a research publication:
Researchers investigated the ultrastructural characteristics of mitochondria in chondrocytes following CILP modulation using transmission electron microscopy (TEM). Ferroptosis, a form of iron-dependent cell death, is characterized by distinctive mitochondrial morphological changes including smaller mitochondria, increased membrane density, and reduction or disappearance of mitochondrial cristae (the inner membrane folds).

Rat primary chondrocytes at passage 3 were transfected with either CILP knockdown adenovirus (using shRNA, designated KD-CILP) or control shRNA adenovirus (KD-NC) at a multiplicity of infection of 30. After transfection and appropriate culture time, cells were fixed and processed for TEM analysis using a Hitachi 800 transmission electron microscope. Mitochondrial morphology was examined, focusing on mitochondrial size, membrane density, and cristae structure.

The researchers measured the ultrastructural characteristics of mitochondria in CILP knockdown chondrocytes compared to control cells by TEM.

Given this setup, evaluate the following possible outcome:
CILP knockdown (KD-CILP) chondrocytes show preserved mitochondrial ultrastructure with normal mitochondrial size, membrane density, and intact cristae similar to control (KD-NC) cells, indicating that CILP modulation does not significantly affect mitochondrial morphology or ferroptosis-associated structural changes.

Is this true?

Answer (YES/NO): NO